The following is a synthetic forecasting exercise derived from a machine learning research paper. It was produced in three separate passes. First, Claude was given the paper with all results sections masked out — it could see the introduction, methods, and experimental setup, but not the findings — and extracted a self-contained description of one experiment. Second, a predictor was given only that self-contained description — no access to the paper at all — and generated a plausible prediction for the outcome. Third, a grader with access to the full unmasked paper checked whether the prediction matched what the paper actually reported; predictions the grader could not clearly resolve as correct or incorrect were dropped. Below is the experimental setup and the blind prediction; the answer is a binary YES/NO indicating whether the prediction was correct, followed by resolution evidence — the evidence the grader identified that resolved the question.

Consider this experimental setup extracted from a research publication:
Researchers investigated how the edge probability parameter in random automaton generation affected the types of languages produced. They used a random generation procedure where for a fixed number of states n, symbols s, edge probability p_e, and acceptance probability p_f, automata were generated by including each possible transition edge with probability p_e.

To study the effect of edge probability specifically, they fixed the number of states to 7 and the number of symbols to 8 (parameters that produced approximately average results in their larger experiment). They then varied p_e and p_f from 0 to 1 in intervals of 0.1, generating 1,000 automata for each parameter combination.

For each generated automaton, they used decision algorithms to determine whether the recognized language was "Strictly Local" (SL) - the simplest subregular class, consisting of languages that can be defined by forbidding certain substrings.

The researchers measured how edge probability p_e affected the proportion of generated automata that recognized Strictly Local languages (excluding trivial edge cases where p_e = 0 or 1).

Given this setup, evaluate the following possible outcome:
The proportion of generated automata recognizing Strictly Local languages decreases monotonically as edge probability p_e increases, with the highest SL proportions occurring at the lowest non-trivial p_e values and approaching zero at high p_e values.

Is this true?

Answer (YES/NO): NO